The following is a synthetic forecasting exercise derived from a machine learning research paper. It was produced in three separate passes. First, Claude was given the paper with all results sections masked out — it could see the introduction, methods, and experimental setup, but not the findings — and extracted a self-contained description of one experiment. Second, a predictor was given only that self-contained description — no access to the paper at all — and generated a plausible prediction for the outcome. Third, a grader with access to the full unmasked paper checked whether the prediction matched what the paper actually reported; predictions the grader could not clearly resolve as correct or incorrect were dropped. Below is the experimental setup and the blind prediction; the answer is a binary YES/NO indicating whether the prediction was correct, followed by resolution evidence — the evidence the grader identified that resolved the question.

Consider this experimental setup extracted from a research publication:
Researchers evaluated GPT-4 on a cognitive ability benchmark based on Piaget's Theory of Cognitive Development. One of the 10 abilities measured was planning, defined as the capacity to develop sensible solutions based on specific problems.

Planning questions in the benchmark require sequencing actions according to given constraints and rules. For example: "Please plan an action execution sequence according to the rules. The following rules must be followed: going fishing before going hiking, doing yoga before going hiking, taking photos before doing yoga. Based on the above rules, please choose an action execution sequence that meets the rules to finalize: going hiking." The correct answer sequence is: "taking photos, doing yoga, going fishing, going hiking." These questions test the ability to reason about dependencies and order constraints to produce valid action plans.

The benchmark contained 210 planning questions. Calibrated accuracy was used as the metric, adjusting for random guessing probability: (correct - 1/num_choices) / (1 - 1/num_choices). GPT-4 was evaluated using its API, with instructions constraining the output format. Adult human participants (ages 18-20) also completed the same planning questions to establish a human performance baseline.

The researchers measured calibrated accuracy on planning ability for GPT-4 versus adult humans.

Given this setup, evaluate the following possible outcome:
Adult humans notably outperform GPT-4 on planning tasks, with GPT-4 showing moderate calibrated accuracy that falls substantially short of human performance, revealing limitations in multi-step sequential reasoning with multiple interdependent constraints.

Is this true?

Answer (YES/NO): YES